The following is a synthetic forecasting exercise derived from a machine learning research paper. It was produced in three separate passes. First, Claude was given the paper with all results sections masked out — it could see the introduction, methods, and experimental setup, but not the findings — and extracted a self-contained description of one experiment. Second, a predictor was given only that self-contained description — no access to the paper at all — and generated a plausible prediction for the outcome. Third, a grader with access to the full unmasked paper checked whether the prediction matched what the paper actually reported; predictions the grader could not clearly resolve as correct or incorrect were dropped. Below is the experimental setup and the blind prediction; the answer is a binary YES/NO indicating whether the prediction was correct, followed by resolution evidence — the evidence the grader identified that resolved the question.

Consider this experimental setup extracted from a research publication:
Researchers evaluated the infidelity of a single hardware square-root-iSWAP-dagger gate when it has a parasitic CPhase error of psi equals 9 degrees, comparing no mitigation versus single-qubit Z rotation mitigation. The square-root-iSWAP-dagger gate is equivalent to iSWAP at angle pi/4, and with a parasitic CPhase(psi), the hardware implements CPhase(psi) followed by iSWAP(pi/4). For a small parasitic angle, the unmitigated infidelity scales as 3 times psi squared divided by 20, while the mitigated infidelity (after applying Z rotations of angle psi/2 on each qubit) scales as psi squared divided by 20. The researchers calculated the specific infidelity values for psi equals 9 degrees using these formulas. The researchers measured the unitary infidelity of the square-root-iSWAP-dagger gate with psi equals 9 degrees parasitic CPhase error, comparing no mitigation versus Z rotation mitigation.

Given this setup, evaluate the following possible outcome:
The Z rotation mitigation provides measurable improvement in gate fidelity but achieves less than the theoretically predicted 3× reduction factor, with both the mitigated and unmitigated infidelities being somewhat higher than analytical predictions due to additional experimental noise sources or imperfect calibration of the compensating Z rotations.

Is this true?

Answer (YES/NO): NO